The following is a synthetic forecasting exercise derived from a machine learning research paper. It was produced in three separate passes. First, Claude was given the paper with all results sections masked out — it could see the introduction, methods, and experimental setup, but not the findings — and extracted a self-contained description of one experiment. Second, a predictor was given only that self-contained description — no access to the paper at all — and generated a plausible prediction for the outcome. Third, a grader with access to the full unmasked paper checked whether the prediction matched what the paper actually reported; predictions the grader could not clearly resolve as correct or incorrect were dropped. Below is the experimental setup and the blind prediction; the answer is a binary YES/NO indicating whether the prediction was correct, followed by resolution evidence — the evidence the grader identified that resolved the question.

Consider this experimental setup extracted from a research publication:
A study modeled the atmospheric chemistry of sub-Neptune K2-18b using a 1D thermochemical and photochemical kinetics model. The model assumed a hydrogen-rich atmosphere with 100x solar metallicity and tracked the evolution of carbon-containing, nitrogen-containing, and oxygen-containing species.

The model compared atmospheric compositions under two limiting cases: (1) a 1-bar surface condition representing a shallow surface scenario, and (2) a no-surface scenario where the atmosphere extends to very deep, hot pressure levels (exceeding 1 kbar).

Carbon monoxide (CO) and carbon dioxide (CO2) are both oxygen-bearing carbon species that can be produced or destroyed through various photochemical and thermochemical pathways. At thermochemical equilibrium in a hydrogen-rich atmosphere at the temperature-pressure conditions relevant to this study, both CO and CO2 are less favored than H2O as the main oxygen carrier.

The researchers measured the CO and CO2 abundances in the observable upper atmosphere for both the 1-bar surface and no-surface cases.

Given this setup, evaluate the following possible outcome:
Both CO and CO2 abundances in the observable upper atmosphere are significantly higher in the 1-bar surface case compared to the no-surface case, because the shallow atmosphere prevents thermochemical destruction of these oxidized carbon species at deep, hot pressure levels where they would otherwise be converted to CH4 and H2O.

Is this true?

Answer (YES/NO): YES